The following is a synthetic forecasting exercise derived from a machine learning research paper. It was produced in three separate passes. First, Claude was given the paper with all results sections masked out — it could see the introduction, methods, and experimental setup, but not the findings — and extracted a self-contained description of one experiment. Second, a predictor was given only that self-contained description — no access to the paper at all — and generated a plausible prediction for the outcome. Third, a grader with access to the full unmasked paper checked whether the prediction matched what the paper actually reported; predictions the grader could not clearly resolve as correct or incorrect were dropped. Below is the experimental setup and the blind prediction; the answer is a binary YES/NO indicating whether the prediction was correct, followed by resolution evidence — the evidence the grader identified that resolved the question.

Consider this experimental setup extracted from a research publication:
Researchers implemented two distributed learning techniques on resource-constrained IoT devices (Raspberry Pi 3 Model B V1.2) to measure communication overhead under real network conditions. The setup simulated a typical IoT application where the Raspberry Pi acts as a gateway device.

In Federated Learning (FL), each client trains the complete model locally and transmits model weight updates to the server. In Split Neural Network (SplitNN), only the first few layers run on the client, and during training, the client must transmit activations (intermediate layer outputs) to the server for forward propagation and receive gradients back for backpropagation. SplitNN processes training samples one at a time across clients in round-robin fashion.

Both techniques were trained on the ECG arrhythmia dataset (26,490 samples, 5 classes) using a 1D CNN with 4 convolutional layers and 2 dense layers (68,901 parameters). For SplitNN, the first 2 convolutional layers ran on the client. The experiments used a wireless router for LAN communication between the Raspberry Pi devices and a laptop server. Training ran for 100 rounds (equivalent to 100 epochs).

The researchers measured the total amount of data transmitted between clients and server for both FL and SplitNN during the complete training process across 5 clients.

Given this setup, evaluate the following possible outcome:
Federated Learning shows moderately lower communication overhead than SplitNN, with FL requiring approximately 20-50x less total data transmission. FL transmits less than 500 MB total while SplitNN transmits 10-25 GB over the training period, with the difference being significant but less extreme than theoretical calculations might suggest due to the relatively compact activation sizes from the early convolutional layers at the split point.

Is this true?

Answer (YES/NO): NO